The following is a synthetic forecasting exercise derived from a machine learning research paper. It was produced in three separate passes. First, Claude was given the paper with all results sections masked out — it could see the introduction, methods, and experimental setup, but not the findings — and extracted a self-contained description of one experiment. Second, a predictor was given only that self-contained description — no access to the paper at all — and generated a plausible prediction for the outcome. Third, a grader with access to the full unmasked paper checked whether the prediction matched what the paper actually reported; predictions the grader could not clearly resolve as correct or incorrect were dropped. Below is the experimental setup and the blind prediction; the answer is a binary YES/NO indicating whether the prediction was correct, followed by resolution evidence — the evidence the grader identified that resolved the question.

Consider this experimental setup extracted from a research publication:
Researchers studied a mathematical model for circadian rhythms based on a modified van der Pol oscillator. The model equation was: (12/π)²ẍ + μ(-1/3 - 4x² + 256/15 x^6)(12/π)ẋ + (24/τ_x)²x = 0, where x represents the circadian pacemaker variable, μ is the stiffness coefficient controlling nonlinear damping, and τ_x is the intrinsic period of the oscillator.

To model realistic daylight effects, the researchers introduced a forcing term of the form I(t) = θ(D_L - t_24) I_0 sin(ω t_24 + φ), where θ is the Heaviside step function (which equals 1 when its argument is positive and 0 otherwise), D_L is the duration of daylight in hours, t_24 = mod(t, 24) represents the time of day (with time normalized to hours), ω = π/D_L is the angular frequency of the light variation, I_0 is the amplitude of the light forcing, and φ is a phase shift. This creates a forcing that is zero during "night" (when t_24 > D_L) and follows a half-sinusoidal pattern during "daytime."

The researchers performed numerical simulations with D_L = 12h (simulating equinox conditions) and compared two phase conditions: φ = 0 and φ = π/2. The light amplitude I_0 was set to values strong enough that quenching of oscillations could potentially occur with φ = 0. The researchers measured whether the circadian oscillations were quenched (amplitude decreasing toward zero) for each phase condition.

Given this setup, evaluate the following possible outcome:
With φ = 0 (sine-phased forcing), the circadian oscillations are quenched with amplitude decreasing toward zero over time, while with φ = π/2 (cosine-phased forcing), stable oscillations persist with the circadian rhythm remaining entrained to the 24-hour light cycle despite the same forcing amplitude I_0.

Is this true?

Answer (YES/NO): YES